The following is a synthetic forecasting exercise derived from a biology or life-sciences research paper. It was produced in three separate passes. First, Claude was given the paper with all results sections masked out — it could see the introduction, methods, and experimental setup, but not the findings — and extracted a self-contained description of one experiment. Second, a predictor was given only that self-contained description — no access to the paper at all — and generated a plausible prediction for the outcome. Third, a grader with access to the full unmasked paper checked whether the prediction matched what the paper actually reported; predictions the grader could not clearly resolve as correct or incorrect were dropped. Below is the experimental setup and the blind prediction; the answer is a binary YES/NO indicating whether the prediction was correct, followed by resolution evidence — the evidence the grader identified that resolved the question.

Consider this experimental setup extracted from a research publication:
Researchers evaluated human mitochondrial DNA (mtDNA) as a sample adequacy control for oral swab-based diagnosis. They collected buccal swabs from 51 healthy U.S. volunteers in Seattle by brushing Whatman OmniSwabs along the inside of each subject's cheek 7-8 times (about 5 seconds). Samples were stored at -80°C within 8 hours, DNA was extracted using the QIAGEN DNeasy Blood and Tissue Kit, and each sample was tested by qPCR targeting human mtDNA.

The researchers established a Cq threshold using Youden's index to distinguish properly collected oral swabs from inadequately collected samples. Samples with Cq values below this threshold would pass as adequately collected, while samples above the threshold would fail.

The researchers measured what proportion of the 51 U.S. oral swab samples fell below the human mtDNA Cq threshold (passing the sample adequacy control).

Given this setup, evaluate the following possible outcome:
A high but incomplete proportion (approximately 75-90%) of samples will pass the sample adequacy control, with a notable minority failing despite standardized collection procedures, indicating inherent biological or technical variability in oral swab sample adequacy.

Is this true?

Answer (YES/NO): NO